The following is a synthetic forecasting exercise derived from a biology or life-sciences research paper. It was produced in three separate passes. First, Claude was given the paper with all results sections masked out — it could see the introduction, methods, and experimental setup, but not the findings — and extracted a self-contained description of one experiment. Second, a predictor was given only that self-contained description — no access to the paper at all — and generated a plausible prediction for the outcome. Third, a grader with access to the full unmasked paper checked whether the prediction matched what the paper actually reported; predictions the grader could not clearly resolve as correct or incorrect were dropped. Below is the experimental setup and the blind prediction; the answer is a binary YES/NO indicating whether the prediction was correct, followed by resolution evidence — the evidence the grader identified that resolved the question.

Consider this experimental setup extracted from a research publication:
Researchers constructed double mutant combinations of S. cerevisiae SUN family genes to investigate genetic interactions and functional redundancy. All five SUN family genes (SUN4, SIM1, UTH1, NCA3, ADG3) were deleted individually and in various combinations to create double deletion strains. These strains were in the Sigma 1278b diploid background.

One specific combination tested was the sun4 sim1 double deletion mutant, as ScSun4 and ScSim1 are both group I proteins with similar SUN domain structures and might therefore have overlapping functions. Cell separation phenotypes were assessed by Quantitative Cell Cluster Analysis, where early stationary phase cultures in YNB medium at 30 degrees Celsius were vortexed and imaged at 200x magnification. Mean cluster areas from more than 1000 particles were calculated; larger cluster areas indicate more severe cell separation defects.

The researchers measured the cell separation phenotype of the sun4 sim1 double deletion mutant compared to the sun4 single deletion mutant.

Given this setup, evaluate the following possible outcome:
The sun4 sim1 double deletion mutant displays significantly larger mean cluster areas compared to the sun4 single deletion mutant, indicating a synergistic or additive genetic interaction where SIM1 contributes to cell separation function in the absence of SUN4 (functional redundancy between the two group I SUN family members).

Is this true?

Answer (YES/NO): NO